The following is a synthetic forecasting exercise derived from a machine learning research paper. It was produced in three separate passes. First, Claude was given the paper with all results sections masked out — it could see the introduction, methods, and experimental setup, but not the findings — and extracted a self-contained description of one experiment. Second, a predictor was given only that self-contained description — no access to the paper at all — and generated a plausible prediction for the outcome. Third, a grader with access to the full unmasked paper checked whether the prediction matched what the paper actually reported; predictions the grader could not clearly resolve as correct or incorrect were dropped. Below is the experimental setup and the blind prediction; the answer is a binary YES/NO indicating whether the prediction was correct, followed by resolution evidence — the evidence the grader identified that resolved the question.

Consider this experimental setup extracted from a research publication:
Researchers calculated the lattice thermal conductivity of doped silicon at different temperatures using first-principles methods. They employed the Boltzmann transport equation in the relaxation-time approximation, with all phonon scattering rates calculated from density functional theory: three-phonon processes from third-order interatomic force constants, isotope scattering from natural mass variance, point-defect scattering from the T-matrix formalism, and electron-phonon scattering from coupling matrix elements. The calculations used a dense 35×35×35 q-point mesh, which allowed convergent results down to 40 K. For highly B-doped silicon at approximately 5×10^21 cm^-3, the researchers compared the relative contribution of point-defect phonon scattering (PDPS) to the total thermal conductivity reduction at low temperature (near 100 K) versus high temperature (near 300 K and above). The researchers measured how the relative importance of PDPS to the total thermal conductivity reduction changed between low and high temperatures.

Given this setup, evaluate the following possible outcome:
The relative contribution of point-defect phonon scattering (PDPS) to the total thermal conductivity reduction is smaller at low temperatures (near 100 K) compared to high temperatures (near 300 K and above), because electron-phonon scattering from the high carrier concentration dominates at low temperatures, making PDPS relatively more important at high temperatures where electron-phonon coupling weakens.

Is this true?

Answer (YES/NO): YES